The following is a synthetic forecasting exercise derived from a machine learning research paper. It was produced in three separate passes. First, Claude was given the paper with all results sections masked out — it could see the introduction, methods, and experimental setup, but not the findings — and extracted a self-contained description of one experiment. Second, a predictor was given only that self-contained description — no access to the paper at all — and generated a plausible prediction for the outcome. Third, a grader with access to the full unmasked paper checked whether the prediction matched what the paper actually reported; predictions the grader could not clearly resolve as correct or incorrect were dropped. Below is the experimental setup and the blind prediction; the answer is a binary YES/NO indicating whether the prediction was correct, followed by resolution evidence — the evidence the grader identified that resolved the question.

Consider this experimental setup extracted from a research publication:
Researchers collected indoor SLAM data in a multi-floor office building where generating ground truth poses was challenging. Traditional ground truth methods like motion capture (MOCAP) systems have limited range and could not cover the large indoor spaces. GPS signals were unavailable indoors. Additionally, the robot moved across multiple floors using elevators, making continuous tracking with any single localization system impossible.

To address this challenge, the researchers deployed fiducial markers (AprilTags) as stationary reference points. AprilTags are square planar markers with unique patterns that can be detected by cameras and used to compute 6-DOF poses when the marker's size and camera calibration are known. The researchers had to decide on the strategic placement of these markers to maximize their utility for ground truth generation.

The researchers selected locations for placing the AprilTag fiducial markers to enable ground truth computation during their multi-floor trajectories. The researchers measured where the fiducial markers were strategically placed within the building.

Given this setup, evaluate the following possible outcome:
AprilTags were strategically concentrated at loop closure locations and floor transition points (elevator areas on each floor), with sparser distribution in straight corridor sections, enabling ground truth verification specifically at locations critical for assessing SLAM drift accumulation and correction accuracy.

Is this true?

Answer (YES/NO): NO